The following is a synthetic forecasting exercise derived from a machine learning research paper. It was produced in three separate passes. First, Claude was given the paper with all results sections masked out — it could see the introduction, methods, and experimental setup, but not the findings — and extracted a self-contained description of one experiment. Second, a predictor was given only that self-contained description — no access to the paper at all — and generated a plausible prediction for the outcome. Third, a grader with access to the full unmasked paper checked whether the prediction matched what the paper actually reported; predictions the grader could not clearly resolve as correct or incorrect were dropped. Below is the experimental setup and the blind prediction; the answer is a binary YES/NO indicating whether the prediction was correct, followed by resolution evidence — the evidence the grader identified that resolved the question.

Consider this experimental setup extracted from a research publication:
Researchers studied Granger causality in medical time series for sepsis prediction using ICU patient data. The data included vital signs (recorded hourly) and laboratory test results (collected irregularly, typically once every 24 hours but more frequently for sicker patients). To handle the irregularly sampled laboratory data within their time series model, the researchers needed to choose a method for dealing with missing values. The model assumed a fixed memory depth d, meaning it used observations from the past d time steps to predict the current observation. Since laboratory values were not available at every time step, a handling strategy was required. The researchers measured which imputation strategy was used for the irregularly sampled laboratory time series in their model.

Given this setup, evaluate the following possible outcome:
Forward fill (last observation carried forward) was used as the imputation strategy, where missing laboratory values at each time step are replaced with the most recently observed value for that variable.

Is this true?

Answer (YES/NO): YES